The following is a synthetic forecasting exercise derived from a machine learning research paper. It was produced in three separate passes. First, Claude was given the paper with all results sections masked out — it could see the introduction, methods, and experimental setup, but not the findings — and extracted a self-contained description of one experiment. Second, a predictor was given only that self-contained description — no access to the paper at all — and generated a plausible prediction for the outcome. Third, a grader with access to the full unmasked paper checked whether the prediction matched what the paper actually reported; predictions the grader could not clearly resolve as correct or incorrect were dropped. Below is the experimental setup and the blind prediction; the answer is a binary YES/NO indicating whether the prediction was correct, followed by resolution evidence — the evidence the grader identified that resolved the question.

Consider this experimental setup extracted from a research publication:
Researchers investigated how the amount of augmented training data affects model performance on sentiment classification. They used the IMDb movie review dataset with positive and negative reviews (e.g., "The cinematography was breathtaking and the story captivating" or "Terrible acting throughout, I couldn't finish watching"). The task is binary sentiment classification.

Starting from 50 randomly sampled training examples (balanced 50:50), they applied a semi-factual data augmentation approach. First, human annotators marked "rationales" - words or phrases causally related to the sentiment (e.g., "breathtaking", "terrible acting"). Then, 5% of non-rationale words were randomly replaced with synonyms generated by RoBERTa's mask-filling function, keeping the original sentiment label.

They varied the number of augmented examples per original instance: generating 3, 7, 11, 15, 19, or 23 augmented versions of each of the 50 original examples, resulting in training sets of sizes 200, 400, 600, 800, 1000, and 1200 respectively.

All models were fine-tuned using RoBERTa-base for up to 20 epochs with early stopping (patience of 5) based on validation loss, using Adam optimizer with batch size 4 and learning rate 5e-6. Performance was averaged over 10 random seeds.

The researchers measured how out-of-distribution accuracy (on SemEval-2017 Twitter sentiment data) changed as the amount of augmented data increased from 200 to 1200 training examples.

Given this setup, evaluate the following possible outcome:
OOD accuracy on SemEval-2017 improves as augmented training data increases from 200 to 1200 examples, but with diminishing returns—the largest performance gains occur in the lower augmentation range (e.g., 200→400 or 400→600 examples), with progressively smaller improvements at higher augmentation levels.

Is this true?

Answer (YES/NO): NO